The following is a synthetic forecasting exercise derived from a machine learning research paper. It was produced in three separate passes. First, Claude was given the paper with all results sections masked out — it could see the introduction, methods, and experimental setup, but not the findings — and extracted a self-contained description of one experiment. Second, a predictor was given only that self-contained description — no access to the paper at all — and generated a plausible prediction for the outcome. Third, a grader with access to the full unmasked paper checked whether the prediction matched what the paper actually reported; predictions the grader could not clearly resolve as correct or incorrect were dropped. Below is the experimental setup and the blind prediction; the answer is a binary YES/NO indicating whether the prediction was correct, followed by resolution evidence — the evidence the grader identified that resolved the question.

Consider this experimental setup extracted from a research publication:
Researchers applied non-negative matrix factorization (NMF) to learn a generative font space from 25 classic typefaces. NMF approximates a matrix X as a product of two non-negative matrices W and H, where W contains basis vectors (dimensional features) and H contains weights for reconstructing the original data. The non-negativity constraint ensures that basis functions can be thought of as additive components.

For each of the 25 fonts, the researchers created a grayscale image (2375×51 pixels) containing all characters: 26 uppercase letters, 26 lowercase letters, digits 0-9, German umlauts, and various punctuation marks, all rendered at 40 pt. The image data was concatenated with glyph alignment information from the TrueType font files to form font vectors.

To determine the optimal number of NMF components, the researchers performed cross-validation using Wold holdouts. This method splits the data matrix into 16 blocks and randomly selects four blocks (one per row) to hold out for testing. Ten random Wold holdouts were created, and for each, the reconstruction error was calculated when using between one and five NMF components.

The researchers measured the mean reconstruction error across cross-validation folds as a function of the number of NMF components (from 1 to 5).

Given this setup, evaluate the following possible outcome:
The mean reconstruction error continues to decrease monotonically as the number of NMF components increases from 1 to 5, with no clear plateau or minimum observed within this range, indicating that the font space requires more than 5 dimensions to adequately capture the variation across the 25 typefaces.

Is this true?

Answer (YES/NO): NO